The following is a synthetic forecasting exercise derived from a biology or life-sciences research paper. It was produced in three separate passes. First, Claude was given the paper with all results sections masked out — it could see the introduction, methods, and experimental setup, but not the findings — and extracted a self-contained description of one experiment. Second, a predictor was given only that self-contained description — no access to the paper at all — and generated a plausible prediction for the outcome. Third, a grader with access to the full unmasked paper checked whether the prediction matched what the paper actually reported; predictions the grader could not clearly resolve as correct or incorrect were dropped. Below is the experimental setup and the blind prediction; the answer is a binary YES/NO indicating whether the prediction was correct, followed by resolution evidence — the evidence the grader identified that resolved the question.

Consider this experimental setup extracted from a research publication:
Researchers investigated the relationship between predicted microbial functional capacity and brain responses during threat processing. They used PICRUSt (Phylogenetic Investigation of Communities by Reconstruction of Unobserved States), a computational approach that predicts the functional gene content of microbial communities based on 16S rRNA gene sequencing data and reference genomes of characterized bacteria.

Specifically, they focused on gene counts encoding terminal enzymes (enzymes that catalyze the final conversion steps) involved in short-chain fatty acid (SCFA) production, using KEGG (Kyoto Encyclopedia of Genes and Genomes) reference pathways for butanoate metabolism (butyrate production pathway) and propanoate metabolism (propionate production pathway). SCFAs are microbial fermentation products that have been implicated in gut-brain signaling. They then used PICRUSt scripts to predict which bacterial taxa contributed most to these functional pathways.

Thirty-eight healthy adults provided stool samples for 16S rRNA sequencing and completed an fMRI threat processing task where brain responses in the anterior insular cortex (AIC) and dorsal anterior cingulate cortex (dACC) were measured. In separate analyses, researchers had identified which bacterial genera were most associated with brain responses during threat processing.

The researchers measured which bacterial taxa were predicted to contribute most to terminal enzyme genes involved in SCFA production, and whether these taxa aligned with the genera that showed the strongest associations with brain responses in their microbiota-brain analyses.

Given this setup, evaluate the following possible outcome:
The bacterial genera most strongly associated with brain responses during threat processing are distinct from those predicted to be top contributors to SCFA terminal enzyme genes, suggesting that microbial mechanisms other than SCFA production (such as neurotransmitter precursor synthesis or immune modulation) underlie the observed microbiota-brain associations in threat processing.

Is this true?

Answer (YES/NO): NO